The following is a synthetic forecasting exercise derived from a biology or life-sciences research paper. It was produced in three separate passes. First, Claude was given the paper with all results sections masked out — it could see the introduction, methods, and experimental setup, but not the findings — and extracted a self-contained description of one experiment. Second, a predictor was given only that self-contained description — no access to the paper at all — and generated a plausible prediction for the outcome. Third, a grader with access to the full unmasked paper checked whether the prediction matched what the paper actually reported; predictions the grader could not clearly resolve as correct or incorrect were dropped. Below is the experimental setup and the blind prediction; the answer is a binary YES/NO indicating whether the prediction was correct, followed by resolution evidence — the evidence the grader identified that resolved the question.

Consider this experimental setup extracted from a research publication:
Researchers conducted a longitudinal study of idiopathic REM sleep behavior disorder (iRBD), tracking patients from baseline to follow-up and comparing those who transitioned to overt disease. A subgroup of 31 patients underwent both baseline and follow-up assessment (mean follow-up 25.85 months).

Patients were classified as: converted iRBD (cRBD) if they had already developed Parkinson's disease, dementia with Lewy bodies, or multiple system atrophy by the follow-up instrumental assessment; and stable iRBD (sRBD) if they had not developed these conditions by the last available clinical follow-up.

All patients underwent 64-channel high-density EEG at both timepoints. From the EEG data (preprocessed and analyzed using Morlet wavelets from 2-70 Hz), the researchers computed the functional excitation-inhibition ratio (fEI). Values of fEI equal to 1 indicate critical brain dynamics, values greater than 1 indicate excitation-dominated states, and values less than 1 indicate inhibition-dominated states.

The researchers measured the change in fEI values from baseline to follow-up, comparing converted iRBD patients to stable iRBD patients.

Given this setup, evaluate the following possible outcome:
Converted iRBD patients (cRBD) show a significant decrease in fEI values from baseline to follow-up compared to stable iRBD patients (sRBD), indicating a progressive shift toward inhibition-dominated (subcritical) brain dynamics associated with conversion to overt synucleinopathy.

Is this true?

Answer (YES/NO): NO